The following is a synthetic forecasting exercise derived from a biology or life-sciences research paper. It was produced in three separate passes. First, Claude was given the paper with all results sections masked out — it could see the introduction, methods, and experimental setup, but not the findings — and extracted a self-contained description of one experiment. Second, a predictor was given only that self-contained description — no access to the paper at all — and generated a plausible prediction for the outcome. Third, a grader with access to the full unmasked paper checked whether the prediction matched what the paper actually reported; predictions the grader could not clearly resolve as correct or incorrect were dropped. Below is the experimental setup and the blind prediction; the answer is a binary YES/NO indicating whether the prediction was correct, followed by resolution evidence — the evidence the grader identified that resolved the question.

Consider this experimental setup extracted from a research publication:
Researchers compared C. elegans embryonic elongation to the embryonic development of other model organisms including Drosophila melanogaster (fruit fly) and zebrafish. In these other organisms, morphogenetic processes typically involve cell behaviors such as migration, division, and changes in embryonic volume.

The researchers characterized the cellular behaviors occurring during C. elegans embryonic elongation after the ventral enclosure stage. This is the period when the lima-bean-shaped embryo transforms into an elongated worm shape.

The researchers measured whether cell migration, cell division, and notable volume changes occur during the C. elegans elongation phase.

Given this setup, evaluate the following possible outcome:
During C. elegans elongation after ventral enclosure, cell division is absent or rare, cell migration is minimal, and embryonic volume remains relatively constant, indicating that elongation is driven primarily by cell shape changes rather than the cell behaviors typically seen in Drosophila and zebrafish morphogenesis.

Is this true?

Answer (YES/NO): YES